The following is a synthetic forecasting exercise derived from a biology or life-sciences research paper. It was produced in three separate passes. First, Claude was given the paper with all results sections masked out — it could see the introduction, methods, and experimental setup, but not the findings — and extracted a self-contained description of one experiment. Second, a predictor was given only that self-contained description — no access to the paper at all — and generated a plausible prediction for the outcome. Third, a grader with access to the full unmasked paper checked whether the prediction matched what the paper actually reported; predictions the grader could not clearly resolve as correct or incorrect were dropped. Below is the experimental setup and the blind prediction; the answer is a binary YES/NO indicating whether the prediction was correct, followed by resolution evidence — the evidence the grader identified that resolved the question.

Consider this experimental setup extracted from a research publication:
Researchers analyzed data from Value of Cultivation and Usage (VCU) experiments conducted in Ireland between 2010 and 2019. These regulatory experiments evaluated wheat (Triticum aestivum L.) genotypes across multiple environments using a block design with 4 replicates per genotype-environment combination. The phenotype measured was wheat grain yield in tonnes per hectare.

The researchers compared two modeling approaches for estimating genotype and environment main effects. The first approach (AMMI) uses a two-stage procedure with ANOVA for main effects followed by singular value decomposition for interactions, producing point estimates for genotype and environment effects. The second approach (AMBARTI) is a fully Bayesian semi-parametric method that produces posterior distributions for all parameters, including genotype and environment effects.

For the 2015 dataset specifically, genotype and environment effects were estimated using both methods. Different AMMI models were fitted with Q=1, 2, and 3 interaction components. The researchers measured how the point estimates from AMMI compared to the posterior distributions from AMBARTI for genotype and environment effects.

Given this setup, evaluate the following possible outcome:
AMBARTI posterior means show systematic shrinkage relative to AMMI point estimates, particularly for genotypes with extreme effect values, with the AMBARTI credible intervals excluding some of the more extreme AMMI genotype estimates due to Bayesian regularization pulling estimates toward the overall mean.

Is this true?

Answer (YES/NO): NO